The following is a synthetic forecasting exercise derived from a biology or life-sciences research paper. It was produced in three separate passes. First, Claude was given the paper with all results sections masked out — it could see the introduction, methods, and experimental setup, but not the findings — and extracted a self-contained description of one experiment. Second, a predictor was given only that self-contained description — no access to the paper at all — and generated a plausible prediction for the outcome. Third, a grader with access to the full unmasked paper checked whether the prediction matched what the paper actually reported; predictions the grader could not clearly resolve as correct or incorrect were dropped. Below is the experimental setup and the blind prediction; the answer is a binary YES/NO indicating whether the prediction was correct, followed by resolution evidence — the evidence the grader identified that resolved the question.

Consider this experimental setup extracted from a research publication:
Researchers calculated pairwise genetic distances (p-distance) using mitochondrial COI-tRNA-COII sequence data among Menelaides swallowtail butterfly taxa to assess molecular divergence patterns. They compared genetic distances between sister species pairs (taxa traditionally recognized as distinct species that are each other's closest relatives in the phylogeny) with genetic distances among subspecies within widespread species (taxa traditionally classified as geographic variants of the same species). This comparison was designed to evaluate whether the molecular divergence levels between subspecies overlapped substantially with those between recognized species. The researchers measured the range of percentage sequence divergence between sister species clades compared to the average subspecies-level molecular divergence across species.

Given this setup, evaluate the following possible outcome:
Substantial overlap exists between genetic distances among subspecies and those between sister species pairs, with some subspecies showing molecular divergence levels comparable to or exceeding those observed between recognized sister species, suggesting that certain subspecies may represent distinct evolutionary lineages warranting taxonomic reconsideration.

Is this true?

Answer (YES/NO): YES